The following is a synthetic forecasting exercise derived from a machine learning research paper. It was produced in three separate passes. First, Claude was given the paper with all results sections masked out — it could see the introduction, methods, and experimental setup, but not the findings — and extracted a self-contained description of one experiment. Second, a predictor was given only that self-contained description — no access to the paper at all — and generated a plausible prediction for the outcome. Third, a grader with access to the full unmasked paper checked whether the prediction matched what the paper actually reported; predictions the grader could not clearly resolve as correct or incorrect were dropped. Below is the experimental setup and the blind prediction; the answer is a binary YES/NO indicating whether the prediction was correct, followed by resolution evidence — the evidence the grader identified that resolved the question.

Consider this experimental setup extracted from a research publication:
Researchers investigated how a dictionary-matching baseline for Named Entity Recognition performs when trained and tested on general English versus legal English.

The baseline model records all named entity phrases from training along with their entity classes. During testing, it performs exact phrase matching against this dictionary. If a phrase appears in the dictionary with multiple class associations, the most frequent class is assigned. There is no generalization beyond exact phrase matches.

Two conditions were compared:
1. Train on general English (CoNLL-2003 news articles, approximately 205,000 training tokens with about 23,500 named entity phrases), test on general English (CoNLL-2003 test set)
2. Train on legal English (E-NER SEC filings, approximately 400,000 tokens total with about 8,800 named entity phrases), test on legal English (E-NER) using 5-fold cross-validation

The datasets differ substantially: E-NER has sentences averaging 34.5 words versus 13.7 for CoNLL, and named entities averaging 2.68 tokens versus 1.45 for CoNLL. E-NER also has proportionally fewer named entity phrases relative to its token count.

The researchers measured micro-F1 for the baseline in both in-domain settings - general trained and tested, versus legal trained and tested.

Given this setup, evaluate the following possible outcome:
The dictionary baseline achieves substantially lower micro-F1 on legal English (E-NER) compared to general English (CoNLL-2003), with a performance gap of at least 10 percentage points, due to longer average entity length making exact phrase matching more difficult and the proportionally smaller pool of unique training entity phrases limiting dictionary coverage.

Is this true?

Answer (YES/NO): YES